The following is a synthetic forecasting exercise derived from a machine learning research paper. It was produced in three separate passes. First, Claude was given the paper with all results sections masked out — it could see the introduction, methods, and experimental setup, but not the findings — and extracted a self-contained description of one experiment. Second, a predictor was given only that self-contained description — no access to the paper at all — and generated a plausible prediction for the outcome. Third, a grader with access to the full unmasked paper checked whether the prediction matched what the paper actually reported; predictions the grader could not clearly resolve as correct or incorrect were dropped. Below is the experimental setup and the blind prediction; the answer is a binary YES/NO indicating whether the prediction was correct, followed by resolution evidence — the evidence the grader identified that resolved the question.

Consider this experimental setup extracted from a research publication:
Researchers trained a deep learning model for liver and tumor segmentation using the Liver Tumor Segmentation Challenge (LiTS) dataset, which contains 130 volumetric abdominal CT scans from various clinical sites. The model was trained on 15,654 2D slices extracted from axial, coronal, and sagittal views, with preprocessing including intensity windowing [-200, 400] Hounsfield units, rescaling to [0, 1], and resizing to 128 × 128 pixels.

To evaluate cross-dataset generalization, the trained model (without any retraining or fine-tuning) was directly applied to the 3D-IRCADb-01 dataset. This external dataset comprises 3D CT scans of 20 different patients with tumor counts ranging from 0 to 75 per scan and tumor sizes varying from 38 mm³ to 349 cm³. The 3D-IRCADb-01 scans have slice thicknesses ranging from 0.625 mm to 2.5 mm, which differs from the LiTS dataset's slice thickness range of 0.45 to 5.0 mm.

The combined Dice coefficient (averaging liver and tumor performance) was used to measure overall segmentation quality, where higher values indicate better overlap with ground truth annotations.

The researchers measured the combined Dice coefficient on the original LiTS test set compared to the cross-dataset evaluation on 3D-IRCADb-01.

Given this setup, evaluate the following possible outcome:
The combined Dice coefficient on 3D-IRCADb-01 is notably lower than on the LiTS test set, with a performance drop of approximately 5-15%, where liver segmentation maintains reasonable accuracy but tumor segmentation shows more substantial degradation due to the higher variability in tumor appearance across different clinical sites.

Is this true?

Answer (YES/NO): YES